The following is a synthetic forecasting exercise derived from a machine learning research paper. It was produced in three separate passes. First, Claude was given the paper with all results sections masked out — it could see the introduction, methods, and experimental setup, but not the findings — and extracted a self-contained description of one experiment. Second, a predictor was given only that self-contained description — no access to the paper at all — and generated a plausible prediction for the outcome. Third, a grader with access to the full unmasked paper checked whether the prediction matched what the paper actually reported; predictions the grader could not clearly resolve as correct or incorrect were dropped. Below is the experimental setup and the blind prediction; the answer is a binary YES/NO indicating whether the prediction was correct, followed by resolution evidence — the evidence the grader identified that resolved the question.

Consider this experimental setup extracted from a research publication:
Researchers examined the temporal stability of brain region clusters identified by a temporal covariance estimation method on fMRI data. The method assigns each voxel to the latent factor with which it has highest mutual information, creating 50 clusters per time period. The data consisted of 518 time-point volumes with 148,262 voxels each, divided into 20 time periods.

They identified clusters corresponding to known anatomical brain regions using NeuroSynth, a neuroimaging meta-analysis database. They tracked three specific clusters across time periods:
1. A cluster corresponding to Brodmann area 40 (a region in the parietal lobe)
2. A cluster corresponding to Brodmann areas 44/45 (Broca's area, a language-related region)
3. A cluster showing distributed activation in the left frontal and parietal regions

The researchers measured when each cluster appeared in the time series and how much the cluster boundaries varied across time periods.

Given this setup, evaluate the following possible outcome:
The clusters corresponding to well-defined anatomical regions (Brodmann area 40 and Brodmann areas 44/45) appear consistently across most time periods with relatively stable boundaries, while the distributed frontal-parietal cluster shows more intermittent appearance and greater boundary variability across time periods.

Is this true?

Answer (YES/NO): YES